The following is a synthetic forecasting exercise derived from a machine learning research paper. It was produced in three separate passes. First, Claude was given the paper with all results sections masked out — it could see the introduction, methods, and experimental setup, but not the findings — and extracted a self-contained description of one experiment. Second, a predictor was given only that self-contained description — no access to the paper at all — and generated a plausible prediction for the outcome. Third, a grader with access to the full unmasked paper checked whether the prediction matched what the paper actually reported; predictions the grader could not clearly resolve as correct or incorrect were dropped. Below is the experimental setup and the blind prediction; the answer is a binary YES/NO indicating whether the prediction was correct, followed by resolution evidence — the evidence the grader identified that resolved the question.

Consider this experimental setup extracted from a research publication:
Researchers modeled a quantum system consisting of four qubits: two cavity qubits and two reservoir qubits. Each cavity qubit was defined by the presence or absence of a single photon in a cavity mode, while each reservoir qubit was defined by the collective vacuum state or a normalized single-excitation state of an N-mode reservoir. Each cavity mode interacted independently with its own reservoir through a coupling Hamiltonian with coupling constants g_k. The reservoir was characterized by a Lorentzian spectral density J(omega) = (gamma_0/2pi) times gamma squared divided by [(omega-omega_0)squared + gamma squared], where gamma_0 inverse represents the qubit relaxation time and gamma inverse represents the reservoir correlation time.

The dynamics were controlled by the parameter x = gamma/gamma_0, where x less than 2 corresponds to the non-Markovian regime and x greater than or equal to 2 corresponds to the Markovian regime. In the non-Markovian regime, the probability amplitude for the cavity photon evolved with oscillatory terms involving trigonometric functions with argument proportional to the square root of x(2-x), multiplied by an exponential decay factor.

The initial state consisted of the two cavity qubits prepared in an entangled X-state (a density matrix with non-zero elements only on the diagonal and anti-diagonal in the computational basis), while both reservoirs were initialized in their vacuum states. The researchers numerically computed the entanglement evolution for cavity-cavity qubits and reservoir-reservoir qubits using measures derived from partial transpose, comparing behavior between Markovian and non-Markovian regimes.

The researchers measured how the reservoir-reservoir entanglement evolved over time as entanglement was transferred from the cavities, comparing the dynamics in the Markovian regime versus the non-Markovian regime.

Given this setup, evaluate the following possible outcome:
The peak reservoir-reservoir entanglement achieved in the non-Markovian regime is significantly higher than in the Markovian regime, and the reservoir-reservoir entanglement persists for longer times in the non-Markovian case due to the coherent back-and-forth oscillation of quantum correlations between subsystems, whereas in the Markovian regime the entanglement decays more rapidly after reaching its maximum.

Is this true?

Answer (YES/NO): NO